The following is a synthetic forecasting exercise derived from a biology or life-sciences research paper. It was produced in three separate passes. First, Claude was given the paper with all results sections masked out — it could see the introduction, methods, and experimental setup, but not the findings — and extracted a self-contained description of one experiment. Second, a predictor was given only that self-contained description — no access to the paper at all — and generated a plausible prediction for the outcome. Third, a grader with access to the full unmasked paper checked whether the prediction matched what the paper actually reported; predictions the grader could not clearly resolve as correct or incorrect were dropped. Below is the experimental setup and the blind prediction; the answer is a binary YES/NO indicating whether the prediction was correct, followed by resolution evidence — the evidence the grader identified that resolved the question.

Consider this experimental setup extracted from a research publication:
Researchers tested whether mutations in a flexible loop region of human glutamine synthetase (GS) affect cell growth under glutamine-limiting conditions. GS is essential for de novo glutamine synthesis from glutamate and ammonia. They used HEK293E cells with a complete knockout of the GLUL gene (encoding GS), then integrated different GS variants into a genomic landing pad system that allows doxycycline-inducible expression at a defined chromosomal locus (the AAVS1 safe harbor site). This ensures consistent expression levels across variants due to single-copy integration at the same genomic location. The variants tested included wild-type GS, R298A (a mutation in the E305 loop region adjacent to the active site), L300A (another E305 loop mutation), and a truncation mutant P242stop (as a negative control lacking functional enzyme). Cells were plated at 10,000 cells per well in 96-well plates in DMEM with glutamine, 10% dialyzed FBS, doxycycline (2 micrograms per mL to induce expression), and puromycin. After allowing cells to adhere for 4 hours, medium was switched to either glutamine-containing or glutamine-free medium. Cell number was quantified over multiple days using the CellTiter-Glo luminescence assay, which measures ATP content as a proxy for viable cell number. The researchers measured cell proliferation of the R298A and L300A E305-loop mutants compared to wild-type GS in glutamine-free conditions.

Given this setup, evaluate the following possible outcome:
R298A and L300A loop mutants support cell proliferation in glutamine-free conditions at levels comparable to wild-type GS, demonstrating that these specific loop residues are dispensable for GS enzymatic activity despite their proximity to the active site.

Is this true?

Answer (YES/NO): NO